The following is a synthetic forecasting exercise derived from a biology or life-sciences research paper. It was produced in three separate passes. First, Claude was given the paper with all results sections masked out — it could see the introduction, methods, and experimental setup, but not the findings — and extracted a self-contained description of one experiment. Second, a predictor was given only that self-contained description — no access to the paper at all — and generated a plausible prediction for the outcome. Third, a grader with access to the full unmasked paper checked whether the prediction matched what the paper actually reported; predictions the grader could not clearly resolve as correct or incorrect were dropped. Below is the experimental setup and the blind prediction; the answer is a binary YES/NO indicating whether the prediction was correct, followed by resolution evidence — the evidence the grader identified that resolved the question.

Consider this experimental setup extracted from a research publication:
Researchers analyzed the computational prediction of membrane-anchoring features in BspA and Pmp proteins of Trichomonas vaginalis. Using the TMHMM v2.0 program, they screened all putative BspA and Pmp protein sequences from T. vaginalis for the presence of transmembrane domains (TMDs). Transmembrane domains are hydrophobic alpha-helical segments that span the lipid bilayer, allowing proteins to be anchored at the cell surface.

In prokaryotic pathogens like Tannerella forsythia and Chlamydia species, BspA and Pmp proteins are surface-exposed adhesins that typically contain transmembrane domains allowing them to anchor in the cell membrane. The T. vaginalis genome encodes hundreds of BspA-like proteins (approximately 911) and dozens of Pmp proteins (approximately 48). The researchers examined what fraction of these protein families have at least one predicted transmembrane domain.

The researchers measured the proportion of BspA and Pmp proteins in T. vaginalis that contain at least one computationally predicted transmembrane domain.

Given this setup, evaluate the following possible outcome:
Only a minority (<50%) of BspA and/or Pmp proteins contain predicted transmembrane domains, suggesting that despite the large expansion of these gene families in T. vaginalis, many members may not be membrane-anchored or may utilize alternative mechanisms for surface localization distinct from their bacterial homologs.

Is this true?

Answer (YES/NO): YES